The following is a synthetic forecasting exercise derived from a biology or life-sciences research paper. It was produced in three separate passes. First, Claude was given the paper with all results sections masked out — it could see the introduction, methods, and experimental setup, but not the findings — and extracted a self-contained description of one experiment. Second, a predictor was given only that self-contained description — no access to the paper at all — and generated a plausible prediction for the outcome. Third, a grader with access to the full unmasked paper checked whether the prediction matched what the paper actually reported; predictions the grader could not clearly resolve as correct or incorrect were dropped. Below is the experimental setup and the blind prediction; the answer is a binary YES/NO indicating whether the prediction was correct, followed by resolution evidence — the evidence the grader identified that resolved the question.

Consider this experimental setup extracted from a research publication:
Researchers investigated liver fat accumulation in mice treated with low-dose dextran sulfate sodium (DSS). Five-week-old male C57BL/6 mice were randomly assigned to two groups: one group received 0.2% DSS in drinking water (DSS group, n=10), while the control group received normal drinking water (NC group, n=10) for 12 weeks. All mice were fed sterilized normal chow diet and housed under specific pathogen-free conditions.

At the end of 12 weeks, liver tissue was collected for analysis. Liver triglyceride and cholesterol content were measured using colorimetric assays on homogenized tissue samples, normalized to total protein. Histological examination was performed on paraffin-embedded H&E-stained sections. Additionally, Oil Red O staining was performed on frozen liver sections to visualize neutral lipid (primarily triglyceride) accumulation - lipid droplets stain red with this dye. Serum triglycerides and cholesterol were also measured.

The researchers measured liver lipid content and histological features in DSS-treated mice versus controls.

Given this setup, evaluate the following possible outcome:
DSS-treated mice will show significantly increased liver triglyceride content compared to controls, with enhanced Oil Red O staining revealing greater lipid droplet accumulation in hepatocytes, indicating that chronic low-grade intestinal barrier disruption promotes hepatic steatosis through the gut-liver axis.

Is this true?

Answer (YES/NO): NO